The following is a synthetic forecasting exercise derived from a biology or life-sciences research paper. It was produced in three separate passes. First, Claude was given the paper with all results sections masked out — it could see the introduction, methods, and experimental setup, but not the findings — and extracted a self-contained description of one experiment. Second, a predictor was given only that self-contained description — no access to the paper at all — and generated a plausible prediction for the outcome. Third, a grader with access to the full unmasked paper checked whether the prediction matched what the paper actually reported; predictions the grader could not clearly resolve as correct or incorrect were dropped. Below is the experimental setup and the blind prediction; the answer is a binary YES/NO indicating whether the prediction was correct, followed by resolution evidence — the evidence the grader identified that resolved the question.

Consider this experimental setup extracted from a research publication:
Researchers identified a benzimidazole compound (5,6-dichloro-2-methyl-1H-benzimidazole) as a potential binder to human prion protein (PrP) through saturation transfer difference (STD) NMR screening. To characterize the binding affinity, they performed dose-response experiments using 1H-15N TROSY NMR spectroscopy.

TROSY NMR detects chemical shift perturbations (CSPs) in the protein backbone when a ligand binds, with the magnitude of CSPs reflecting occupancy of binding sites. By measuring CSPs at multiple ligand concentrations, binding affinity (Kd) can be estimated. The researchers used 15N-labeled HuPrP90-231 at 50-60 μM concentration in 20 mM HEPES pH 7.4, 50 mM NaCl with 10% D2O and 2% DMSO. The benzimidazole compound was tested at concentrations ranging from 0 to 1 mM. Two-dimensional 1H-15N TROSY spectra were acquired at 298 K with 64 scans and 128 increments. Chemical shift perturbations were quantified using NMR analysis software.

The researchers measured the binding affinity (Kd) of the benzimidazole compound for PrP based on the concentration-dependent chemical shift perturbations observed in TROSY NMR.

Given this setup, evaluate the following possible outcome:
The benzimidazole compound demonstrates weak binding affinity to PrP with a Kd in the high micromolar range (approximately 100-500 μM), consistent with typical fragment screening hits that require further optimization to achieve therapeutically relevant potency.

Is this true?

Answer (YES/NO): NO